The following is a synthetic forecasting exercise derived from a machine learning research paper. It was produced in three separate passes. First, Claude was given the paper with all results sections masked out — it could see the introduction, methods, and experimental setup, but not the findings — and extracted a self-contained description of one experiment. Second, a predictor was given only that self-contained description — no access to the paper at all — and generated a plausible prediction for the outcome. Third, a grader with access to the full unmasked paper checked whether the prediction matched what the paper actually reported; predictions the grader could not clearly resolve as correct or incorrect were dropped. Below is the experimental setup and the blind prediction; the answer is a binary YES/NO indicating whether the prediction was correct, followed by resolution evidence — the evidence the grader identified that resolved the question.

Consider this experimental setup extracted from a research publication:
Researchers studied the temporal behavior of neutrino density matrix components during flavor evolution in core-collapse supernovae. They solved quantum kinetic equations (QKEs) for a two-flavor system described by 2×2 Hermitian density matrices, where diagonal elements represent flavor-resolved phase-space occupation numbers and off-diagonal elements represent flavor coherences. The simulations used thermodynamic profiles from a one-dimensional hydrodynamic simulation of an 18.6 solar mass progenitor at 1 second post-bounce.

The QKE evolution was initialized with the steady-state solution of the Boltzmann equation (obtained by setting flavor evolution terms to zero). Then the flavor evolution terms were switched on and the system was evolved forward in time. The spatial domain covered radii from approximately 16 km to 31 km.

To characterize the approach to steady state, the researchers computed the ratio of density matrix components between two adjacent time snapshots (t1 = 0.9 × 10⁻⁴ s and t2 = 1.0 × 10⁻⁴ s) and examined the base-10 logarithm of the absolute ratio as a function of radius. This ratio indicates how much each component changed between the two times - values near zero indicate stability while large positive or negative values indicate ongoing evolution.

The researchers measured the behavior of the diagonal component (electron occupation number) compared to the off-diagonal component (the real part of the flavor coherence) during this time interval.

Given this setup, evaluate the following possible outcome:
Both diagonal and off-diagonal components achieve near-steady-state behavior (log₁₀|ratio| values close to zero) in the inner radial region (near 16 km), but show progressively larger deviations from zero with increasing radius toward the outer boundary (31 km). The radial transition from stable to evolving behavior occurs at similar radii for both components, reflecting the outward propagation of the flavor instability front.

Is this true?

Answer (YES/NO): NO